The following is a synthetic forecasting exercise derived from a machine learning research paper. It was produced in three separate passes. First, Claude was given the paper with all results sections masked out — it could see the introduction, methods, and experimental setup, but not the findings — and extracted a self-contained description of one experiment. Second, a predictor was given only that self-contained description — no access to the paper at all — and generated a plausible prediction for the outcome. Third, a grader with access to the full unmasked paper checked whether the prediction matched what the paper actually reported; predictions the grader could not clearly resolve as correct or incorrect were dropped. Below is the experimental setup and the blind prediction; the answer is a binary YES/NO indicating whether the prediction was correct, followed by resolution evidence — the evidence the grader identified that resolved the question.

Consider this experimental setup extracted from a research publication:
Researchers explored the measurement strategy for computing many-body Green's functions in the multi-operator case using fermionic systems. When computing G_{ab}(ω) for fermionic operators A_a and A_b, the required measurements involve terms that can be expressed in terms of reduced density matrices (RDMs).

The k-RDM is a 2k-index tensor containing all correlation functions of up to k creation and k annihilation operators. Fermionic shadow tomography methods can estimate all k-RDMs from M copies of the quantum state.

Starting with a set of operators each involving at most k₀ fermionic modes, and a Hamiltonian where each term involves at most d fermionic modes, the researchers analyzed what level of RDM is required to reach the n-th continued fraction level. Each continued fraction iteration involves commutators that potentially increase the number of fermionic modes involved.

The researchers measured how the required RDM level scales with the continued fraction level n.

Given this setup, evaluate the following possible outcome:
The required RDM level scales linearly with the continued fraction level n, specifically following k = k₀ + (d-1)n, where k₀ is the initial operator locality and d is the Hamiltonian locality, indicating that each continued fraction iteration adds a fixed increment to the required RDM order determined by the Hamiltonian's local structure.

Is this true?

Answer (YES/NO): NO